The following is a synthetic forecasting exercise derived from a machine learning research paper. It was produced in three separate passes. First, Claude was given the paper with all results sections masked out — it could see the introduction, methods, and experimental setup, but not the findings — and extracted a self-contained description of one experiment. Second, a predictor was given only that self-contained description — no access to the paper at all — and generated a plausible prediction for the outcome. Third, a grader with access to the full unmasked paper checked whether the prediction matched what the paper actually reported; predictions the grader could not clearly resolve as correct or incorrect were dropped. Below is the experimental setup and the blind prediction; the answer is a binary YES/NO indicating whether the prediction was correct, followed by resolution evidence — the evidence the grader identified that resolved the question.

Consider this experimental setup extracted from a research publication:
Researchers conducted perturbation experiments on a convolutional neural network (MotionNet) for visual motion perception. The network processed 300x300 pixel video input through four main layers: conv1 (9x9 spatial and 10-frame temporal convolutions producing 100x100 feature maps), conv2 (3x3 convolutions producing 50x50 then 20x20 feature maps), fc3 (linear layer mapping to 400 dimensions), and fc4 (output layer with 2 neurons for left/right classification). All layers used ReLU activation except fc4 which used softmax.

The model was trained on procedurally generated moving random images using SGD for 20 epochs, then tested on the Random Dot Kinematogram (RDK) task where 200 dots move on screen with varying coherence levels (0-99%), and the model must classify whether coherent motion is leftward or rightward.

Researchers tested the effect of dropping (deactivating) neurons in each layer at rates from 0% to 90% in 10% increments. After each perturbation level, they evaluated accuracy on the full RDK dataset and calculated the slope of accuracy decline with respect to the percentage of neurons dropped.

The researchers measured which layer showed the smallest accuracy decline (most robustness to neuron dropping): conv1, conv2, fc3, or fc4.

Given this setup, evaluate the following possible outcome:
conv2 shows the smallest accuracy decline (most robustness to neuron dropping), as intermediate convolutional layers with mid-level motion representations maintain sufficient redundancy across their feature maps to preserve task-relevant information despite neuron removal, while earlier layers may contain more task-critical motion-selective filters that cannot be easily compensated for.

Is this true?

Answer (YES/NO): NO